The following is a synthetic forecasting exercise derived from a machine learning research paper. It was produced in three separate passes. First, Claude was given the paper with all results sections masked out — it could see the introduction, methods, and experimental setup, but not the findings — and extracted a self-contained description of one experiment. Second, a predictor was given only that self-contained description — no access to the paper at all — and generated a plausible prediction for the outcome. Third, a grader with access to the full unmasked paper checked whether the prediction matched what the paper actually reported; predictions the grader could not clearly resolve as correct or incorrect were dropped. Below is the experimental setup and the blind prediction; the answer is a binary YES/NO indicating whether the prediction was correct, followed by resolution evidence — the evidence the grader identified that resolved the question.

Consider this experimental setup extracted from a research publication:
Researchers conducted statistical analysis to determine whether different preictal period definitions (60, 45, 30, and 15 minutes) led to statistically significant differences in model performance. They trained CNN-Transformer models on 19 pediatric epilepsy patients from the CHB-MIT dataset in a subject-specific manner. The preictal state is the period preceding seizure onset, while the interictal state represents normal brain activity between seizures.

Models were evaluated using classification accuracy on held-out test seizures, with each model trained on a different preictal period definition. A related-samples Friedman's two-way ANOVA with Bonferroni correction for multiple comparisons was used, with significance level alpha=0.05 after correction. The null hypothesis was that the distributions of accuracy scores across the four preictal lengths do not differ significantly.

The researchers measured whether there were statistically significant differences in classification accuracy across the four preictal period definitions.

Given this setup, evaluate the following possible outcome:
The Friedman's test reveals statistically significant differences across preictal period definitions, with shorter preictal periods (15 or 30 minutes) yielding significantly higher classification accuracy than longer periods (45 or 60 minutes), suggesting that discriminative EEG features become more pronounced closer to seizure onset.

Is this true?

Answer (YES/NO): NO